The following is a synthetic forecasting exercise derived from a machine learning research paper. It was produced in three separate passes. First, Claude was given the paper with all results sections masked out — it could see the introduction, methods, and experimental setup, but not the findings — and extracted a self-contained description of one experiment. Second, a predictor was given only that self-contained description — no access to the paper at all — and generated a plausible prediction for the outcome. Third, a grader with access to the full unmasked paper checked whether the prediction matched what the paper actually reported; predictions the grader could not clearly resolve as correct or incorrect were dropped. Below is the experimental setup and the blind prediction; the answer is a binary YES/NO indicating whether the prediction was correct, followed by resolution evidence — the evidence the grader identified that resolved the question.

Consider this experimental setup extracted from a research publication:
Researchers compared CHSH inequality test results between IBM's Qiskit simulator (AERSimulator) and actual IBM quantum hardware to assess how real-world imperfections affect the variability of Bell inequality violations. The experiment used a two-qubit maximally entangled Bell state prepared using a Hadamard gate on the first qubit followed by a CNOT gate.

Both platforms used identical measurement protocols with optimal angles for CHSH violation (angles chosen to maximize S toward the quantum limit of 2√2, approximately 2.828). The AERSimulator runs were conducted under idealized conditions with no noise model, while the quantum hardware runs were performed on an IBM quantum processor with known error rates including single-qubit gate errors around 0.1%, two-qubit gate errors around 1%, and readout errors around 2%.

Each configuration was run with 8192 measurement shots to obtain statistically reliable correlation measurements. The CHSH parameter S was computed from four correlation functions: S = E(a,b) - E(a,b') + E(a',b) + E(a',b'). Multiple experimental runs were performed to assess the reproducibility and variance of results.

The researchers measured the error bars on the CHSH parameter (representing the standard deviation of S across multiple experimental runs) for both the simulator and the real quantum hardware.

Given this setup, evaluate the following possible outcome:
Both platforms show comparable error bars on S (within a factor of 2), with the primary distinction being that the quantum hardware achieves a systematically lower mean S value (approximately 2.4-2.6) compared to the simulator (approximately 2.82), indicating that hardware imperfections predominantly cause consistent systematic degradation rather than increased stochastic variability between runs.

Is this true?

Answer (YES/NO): NO